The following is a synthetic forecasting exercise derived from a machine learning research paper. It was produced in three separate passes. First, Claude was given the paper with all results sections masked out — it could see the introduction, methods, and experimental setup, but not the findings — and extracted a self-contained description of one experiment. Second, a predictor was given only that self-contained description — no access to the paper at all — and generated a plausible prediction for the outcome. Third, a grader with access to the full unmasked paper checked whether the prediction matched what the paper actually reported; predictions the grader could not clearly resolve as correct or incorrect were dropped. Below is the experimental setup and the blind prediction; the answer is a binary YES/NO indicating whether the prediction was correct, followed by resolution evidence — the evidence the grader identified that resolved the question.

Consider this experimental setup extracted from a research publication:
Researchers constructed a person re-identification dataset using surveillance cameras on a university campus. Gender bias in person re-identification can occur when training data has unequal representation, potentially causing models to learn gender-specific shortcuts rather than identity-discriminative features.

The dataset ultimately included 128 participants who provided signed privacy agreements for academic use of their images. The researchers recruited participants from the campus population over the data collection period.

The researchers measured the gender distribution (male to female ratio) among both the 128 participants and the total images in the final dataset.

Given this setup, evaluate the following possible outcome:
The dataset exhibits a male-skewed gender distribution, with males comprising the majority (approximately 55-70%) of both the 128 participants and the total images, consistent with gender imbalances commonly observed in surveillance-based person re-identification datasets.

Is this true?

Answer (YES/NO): NO